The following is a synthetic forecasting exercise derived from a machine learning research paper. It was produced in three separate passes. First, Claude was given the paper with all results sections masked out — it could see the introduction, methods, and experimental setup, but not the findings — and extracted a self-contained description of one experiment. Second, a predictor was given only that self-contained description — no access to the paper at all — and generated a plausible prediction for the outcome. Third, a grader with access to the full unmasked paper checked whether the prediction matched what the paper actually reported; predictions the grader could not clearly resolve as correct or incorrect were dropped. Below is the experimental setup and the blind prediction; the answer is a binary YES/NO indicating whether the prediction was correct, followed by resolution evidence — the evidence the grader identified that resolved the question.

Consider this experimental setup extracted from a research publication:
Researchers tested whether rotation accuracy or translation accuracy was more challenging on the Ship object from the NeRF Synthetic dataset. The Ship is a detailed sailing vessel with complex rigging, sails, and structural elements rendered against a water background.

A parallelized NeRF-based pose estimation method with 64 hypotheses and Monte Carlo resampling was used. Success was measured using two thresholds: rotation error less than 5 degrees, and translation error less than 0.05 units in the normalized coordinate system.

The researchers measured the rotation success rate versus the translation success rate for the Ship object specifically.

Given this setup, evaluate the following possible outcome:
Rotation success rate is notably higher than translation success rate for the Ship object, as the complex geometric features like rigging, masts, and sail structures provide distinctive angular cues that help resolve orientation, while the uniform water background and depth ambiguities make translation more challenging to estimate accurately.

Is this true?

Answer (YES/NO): YES